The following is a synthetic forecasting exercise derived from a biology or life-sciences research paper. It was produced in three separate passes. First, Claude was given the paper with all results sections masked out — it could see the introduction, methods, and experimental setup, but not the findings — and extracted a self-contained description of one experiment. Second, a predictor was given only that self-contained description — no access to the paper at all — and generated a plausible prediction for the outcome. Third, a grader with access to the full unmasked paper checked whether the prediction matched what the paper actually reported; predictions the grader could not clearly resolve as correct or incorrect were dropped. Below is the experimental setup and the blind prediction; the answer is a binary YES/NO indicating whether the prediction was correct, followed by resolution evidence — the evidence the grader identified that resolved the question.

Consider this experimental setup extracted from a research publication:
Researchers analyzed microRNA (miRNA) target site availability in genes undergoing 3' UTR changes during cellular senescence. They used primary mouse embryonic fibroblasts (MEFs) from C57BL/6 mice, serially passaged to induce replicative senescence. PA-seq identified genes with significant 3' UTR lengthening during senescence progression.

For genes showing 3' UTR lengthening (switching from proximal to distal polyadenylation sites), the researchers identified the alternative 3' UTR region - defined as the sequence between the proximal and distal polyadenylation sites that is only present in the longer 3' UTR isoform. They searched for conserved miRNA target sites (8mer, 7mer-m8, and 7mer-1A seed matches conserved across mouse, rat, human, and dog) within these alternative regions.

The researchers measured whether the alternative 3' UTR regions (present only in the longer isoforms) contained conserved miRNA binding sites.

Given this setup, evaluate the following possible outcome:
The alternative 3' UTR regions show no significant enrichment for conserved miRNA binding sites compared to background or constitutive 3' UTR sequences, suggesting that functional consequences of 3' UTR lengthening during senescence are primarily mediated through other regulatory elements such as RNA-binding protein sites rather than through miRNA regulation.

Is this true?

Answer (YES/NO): NO